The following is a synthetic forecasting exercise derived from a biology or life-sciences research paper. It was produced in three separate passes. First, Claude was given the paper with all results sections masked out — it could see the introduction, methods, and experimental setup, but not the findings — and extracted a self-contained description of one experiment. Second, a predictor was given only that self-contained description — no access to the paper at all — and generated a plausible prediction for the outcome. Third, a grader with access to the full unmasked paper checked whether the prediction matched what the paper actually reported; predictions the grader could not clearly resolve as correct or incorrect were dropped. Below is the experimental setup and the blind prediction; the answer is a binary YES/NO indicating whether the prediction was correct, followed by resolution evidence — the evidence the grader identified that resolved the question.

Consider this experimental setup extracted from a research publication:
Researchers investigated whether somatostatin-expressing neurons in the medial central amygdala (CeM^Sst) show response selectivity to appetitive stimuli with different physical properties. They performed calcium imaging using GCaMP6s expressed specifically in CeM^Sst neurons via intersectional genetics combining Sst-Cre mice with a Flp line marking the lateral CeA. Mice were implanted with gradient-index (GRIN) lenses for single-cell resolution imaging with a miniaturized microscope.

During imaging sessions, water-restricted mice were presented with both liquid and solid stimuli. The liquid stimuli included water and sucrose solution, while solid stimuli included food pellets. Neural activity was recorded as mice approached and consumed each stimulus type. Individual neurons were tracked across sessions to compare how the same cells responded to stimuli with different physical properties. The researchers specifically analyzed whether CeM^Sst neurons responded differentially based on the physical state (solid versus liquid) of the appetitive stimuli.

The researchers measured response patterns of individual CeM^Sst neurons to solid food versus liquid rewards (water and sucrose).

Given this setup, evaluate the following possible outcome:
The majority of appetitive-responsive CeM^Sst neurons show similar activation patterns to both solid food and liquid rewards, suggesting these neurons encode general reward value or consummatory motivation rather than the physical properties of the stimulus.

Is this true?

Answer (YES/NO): NO